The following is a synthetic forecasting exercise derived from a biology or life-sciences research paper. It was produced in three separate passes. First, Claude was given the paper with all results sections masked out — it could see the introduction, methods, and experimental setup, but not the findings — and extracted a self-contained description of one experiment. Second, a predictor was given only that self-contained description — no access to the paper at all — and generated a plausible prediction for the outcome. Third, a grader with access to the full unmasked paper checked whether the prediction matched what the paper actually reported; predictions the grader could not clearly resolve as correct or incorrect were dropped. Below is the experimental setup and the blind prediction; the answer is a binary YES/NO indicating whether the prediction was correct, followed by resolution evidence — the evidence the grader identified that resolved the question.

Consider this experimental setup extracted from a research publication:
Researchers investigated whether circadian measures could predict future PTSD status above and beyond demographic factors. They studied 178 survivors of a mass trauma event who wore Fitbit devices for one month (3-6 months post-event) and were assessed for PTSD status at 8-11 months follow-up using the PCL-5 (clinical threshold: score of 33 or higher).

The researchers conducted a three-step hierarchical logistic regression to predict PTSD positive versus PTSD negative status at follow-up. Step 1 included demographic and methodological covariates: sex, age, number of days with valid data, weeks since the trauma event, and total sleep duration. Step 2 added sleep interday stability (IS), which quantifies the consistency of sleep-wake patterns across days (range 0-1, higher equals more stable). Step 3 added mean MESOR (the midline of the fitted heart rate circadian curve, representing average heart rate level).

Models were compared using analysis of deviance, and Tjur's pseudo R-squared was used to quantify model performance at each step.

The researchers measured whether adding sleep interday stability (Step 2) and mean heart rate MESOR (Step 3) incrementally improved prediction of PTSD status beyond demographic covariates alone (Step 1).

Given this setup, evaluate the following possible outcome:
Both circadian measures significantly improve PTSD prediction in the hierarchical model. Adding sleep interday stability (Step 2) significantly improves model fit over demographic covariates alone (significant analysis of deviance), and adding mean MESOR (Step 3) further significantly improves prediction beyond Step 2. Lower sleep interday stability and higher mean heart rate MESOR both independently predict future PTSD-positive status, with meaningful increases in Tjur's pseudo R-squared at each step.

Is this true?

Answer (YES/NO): YES